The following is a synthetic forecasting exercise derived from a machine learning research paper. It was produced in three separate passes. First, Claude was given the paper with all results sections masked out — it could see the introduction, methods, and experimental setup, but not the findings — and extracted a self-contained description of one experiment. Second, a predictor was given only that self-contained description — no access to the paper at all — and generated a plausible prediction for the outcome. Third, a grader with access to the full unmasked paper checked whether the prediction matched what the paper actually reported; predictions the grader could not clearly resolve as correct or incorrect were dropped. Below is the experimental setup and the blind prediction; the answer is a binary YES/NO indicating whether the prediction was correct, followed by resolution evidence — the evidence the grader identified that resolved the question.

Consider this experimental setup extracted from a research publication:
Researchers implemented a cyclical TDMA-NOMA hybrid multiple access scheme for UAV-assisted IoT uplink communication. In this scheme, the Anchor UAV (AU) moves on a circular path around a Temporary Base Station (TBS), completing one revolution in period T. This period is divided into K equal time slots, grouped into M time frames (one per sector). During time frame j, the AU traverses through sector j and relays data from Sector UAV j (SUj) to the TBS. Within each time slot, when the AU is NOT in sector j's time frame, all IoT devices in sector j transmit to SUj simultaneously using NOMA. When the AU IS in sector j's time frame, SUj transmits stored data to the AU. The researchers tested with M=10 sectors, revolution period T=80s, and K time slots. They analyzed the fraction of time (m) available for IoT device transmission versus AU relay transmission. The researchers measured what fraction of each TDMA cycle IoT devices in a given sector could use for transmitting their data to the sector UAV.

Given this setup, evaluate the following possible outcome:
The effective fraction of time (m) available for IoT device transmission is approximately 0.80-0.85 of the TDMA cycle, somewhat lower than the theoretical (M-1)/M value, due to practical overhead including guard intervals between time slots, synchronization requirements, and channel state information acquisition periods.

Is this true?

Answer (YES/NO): NO